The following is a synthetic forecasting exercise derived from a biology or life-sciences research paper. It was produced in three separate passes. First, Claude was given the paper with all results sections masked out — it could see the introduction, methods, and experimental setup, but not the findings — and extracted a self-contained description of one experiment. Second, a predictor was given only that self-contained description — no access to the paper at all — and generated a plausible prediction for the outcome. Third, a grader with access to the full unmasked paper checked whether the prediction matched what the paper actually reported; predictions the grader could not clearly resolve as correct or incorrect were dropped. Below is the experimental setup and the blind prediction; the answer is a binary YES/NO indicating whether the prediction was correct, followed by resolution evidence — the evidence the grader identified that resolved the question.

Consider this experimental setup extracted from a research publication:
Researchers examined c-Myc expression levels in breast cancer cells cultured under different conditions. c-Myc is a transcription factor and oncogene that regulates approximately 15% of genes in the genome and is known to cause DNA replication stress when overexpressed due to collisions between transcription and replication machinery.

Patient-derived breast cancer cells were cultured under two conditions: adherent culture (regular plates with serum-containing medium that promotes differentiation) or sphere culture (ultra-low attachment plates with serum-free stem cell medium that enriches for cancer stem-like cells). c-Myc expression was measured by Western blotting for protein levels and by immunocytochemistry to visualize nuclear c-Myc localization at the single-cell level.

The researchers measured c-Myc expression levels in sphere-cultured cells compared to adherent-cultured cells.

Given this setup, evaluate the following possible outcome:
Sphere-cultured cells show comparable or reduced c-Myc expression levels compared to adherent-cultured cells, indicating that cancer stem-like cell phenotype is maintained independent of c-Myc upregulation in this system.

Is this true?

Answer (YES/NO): NO